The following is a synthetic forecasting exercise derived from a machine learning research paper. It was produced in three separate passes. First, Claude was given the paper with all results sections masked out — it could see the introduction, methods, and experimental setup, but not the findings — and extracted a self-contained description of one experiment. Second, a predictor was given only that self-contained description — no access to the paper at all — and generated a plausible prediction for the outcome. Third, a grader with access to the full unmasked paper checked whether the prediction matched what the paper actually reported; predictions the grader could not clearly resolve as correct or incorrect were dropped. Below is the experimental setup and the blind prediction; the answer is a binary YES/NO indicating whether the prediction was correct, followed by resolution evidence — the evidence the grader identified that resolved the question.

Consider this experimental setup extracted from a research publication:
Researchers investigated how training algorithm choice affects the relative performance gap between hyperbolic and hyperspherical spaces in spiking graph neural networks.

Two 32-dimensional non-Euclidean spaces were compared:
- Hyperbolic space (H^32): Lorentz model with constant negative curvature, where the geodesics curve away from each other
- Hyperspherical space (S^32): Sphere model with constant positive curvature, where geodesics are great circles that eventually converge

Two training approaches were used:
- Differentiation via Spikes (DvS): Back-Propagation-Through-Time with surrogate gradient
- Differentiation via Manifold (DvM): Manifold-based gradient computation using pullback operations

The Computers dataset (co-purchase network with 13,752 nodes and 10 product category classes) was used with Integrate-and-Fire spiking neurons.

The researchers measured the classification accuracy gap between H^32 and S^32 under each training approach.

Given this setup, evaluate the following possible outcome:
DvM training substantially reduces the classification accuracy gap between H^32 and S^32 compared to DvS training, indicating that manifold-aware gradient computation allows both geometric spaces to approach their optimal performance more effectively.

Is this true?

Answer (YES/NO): NO